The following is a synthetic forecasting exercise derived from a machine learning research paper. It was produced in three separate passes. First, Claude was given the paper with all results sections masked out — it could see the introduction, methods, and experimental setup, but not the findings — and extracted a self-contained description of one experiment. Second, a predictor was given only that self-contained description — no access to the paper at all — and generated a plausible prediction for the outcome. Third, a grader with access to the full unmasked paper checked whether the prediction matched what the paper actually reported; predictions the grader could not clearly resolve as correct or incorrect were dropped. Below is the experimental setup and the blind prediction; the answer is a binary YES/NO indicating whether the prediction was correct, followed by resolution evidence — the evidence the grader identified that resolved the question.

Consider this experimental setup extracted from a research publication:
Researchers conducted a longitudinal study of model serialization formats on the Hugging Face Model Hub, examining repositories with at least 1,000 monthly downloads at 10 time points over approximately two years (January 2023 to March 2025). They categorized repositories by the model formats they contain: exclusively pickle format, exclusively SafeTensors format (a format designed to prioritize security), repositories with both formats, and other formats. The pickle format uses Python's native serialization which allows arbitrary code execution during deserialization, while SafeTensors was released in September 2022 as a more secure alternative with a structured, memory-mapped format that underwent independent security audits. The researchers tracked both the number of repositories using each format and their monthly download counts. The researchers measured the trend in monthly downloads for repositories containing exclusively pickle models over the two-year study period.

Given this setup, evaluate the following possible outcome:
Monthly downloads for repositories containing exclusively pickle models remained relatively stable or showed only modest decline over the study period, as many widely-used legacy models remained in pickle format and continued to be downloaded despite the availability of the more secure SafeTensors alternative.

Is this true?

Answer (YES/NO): NO